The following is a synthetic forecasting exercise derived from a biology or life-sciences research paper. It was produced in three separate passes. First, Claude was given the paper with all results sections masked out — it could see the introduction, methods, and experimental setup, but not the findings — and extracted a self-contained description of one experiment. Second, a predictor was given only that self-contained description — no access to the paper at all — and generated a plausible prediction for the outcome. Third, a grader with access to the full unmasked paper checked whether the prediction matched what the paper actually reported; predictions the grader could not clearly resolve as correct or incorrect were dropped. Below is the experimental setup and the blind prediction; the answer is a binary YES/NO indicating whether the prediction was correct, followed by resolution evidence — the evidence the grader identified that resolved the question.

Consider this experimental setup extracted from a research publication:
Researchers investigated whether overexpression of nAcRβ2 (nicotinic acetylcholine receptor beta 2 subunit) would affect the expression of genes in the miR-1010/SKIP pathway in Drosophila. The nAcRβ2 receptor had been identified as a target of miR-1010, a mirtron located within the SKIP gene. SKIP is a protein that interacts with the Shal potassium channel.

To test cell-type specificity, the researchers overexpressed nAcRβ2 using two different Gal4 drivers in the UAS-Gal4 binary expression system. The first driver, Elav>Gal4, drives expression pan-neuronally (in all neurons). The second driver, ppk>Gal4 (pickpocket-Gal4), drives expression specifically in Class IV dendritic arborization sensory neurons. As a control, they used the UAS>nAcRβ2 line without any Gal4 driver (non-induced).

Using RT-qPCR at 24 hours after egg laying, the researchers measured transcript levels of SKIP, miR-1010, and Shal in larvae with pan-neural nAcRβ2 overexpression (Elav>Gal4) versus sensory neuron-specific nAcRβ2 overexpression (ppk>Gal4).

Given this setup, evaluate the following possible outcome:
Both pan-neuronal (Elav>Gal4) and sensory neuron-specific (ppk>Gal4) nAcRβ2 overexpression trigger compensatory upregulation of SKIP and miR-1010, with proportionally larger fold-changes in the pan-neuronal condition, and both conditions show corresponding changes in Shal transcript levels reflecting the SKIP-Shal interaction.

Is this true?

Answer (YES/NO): NO